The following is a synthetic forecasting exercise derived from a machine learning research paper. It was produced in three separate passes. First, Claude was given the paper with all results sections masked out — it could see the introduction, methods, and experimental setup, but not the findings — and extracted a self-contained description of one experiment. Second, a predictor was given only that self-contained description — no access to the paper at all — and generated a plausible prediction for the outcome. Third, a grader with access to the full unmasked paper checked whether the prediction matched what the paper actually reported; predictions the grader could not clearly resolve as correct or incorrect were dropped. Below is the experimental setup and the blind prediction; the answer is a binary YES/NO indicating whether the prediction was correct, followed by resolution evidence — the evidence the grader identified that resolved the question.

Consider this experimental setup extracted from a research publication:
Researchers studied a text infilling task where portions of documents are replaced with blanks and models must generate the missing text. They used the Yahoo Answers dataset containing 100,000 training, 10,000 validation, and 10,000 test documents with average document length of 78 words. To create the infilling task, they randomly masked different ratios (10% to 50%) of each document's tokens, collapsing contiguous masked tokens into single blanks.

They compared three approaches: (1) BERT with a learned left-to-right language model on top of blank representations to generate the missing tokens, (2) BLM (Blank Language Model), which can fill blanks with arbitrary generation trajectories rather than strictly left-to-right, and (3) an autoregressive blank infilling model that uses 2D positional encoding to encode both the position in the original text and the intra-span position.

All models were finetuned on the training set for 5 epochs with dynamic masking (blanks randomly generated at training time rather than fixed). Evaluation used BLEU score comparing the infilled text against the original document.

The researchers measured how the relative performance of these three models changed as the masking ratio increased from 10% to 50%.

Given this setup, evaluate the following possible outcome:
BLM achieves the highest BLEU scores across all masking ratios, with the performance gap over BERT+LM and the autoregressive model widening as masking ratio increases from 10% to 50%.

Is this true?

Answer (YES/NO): NO